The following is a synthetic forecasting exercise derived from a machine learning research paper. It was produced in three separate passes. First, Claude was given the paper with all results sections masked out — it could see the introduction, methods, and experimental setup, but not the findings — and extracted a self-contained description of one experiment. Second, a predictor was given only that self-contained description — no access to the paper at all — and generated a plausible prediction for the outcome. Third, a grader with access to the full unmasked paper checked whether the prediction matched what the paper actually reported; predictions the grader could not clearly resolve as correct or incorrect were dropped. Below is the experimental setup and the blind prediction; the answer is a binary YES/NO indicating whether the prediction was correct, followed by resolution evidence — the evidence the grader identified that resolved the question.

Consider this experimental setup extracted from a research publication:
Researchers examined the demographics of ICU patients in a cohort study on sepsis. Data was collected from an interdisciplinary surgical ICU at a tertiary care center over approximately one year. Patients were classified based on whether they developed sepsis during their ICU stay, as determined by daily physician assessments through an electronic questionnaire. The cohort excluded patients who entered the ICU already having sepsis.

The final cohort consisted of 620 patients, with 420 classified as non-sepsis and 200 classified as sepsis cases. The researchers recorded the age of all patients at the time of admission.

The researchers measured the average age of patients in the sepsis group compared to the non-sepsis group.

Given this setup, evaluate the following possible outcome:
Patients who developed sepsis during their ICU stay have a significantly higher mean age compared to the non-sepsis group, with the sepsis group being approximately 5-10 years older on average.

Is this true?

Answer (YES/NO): NO